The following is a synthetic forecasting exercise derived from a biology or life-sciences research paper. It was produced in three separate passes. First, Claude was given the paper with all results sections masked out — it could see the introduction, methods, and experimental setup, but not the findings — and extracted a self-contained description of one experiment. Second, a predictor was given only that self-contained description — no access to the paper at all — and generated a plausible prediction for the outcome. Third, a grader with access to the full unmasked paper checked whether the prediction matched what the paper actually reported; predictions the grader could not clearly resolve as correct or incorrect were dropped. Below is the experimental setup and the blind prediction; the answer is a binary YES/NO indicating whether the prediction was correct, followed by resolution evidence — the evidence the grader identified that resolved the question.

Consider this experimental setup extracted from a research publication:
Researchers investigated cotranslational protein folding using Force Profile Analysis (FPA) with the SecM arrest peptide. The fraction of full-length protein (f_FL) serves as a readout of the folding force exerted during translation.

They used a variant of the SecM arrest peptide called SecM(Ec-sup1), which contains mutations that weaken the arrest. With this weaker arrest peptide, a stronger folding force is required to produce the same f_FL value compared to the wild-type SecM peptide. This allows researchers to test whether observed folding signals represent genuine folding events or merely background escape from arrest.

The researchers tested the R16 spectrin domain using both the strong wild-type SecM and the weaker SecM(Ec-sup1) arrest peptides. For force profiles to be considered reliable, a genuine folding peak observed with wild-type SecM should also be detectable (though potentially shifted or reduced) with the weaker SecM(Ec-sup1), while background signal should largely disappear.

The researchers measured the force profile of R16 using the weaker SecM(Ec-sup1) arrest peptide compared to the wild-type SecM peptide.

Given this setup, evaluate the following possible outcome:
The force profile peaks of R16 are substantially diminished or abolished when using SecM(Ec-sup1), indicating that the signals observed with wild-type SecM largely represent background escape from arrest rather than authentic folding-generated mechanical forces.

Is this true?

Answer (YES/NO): NO